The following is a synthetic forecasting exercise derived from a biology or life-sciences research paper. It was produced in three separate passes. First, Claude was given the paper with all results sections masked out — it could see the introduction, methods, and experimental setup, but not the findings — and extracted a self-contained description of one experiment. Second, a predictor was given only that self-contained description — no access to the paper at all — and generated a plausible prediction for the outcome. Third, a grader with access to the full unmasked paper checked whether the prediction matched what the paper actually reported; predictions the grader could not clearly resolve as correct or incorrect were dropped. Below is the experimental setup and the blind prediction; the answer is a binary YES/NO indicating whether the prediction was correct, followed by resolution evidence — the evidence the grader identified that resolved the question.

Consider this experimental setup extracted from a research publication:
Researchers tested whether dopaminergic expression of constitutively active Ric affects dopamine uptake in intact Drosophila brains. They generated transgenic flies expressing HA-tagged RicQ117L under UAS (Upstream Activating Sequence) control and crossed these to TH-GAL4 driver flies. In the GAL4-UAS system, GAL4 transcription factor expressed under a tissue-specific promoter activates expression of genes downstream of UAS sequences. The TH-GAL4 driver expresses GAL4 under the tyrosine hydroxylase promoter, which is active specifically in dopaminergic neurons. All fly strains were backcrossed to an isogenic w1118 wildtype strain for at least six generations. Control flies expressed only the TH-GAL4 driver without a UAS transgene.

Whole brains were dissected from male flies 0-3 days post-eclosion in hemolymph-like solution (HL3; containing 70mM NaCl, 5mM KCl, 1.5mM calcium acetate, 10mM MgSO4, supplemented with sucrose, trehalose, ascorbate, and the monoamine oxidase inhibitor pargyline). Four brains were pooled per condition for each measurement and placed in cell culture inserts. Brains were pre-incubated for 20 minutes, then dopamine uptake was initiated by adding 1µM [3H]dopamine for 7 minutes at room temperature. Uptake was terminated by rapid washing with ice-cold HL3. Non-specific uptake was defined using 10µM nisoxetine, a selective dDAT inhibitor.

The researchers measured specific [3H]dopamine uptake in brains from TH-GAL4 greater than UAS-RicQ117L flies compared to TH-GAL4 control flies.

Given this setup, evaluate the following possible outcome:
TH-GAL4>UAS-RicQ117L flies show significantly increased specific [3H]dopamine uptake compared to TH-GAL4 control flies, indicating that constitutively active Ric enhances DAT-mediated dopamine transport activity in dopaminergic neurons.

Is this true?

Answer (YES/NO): YES